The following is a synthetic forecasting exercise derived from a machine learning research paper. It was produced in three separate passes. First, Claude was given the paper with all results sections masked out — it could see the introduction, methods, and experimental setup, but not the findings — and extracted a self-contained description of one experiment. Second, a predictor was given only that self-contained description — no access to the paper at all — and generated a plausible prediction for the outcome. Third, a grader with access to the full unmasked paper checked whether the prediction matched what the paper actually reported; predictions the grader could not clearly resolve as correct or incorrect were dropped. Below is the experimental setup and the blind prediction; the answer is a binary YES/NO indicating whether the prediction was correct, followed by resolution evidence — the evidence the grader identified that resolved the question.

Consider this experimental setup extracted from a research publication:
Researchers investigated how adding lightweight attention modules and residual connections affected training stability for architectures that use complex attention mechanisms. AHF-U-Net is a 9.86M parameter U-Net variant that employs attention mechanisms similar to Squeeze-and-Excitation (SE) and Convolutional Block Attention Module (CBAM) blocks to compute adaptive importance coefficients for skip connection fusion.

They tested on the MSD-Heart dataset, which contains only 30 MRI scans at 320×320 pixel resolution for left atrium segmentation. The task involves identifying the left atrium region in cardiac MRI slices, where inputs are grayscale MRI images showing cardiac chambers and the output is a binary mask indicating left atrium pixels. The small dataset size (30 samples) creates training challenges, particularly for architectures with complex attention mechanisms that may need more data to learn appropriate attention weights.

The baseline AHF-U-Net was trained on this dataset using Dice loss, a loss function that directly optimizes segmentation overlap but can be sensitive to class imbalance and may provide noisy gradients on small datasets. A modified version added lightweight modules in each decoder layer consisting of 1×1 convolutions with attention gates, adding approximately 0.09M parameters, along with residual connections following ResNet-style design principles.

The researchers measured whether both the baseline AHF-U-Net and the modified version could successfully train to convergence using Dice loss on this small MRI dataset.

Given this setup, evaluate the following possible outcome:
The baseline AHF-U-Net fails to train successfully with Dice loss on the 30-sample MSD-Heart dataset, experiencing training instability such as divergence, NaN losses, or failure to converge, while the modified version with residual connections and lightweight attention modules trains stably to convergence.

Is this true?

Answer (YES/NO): YES